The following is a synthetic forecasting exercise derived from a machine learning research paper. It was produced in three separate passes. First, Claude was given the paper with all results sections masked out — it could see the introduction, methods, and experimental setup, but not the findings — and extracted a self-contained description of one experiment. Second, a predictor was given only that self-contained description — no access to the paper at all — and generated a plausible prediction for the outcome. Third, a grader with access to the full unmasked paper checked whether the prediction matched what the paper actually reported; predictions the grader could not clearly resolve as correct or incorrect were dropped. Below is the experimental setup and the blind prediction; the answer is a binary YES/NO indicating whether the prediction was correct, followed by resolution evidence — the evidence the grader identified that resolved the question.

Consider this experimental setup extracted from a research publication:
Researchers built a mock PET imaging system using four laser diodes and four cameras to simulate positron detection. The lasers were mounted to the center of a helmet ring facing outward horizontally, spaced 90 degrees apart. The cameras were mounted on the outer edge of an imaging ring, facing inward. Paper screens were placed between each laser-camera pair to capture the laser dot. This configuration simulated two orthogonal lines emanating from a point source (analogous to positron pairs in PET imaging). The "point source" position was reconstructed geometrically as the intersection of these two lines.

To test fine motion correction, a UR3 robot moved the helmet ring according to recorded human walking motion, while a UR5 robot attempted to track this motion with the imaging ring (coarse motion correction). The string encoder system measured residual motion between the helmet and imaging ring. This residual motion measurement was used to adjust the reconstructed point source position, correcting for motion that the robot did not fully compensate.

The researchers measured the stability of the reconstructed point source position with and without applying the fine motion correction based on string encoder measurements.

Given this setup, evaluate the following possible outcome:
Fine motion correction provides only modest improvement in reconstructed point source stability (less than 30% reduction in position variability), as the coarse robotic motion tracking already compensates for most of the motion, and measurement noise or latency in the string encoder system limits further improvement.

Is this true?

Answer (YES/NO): NO